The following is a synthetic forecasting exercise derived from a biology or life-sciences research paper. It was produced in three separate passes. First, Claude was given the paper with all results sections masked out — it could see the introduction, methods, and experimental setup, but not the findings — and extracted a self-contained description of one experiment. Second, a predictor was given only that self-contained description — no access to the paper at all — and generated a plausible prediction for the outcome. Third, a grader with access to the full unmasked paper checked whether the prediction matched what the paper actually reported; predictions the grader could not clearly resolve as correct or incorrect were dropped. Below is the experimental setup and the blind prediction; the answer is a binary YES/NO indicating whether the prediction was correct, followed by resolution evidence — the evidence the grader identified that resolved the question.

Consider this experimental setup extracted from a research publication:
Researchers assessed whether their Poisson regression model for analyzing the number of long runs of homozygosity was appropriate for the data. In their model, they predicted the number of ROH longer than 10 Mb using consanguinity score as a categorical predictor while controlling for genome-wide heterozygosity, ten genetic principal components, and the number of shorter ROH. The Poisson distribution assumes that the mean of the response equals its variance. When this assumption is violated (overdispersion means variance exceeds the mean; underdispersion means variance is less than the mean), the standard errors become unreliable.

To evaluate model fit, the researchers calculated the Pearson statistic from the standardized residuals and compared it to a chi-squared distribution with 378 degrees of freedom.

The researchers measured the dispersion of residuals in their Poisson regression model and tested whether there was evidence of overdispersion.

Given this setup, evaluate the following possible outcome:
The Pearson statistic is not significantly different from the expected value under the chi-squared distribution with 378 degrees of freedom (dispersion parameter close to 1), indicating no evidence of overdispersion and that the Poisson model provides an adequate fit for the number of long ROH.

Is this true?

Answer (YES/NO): YES